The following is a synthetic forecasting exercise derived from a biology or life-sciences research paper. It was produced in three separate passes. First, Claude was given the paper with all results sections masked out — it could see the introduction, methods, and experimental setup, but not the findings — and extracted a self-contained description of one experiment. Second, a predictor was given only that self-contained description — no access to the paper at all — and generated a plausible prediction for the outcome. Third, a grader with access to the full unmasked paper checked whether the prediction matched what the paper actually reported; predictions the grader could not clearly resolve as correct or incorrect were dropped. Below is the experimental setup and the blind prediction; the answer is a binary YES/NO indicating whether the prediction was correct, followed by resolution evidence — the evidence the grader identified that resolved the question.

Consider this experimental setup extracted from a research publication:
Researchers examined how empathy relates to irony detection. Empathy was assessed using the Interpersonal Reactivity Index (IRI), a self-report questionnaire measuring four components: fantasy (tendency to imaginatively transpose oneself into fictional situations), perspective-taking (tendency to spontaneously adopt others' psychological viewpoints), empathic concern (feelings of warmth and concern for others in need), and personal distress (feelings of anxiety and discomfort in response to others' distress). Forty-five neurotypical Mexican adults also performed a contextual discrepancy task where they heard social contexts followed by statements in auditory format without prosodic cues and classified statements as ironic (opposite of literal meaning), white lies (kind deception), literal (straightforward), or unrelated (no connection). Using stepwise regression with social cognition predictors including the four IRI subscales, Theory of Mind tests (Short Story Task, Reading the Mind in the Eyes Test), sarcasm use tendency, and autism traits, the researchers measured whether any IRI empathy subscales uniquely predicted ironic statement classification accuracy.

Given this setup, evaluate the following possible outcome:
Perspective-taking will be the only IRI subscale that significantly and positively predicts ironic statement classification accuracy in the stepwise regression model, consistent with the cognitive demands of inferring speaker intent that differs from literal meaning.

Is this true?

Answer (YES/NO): NO